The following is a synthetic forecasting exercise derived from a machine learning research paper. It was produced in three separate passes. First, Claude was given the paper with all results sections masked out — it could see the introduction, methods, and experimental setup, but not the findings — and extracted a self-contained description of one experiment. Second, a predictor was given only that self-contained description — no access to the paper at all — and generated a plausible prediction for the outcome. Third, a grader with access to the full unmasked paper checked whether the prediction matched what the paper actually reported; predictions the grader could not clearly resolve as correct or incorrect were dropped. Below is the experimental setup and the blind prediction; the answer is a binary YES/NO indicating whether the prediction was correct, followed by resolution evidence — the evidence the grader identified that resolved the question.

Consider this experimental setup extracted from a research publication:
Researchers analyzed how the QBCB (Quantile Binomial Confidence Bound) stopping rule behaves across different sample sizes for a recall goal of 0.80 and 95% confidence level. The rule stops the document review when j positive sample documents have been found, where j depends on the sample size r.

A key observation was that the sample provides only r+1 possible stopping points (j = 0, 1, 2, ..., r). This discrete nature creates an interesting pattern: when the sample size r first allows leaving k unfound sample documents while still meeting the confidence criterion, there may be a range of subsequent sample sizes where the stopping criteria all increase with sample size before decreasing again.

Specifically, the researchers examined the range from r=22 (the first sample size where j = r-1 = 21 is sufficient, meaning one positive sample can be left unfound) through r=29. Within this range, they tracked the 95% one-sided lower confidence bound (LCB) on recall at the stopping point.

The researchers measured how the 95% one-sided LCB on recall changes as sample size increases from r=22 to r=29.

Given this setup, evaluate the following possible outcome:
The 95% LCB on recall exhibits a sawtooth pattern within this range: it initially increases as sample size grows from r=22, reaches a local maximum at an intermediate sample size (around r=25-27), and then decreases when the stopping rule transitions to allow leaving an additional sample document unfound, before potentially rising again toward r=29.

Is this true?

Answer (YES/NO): NO